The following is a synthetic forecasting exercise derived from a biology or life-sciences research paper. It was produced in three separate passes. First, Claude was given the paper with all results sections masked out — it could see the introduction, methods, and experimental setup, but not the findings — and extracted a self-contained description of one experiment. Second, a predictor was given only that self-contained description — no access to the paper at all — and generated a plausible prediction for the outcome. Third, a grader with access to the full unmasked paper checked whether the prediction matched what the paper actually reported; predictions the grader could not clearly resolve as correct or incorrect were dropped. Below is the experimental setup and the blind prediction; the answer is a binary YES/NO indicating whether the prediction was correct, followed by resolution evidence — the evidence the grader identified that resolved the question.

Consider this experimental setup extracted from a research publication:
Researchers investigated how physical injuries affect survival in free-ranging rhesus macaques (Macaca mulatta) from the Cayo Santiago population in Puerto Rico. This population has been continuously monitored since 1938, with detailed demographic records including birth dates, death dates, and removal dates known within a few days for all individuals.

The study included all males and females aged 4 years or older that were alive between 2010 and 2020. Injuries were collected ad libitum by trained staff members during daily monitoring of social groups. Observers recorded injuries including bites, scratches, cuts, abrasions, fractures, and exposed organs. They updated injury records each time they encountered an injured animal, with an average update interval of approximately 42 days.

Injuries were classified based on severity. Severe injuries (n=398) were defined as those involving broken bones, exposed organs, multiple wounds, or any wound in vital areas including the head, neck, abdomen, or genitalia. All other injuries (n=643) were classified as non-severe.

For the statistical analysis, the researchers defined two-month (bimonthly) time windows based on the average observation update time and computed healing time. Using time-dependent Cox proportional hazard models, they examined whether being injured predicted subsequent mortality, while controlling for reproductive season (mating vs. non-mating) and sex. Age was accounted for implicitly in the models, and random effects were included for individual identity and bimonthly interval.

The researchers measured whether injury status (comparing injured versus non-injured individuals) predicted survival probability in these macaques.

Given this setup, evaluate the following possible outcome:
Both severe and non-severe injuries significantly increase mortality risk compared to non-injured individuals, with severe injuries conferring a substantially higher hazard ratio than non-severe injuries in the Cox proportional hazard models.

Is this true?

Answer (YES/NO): NO